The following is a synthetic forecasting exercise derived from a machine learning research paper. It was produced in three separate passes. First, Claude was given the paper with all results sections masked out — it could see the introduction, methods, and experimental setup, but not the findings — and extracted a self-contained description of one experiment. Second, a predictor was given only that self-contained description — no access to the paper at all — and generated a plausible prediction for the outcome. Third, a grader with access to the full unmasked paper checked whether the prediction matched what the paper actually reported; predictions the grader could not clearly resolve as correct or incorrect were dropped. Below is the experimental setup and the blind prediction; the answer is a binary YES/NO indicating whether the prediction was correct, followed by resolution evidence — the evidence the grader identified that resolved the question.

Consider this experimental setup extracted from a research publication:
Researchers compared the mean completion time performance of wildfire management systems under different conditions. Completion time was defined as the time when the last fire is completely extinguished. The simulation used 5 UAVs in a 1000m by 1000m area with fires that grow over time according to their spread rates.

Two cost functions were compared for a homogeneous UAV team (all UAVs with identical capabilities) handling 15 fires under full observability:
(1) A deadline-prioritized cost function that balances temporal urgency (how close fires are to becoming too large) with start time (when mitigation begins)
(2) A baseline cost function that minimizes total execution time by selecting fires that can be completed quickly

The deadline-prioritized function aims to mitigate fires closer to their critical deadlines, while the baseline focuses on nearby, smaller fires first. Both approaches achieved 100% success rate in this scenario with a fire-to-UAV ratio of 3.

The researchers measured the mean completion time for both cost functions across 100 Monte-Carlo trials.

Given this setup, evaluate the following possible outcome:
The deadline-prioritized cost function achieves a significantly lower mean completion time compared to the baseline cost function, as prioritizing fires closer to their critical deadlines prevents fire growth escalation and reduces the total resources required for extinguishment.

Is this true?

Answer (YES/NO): NO